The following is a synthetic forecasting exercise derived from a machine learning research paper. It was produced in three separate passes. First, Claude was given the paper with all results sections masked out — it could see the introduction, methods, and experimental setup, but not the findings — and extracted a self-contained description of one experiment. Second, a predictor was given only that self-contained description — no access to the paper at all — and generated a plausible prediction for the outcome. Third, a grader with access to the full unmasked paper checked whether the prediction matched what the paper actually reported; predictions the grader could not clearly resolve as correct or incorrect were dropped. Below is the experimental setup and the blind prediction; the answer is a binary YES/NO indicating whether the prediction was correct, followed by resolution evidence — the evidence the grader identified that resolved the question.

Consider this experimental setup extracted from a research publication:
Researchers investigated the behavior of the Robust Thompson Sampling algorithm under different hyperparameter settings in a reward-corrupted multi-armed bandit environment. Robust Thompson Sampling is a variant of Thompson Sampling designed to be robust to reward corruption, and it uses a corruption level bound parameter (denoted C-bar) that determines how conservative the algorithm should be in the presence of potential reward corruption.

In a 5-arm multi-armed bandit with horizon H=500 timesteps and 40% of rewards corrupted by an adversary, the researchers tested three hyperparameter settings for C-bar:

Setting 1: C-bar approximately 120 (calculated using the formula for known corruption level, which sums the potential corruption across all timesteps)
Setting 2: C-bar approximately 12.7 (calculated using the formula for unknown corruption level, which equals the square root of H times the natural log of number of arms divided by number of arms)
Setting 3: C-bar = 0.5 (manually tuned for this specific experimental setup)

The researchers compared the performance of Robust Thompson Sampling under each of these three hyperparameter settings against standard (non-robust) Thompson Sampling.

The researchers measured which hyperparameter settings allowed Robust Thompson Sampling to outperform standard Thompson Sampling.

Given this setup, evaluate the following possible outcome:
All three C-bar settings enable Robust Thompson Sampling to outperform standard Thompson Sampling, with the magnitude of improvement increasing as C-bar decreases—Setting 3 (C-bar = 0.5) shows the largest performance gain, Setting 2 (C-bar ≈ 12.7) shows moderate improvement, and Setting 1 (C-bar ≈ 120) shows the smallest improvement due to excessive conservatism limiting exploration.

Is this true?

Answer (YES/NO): NO